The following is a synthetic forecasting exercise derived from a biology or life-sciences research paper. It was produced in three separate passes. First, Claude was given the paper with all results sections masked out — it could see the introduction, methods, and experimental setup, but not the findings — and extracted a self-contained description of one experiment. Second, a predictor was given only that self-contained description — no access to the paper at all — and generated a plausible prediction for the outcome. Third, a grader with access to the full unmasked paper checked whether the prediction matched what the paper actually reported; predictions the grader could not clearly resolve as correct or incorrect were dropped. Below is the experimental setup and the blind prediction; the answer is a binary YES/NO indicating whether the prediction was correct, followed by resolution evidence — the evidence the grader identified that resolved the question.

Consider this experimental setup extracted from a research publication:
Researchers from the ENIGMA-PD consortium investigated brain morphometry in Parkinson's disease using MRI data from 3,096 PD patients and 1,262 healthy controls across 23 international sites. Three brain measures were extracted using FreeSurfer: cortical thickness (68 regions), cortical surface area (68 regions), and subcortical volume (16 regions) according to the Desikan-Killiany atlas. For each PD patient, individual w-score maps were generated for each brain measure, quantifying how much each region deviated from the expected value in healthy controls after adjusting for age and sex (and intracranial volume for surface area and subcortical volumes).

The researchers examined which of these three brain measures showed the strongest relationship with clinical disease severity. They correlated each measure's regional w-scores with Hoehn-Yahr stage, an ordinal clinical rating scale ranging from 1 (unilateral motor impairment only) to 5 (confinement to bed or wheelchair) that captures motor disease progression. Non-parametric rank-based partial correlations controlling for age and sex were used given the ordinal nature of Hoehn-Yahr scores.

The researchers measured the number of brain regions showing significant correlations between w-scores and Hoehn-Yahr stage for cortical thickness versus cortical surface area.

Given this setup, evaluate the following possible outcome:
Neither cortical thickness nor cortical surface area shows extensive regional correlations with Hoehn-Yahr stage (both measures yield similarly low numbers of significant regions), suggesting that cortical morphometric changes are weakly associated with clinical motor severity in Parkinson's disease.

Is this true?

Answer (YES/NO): NO